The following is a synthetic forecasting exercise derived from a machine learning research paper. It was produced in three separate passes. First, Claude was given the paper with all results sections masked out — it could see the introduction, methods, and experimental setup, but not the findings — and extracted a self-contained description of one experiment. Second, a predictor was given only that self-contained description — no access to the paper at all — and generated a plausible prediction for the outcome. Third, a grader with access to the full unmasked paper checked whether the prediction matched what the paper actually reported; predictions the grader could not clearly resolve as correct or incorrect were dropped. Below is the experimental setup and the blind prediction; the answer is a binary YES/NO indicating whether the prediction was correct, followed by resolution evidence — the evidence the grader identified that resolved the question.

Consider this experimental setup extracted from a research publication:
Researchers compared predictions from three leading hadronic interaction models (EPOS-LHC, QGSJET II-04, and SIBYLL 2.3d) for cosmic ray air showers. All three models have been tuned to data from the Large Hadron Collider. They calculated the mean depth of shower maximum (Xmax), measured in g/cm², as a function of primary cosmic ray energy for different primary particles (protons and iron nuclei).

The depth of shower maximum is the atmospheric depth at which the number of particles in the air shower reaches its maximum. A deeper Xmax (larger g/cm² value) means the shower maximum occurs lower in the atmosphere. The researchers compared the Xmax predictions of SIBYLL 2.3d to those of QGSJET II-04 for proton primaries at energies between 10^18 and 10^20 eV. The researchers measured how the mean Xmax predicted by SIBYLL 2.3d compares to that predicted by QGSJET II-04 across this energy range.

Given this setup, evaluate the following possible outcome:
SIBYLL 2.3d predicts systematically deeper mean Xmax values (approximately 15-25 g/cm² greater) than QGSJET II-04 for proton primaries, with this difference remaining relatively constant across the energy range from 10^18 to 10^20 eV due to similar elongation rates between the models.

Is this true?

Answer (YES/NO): YES